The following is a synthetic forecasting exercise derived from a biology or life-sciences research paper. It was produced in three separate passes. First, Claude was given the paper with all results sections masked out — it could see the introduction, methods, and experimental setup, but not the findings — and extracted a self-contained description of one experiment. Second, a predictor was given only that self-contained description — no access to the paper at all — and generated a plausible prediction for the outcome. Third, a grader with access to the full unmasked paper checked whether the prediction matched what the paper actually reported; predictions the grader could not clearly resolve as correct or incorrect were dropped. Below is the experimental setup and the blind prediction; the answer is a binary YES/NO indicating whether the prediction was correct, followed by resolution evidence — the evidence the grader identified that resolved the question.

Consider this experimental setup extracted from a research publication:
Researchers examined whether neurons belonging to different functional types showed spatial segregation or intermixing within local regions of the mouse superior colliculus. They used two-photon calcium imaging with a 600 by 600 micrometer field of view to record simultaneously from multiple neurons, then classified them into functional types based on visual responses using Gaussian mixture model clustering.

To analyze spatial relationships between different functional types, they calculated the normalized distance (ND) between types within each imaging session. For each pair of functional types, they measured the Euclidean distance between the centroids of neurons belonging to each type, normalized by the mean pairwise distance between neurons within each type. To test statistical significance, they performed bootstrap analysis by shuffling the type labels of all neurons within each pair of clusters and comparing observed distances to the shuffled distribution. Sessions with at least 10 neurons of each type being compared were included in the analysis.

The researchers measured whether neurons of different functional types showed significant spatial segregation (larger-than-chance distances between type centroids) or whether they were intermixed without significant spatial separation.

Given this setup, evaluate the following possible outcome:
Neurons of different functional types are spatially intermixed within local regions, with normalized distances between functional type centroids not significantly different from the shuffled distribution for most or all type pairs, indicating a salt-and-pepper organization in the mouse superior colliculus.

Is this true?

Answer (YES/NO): NO